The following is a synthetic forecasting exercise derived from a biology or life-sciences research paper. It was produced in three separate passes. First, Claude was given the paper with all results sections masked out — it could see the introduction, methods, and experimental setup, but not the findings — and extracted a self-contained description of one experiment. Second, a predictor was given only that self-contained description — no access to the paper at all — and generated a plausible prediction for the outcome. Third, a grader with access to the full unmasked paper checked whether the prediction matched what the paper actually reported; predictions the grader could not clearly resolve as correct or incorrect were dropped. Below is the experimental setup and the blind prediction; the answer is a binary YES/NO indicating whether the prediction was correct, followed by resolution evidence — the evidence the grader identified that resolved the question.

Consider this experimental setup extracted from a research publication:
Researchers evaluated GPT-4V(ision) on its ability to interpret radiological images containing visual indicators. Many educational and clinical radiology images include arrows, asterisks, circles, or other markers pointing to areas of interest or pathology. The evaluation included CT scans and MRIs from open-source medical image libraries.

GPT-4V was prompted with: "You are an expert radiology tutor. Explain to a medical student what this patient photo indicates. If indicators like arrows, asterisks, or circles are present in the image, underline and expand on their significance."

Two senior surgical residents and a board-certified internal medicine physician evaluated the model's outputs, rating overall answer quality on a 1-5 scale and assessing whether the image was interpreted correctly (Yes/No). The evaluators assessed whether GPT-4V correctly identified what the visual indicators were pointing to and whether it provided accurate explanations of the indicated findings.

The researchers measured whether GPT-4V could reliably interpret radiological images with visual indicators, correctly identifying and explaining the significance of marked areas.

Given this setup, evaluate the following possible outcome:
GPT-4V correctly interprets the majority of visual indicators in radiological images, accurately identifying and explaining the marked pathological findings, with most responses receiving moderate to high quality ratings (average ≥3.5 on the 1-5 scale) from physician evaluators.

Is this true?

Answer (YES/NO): NO